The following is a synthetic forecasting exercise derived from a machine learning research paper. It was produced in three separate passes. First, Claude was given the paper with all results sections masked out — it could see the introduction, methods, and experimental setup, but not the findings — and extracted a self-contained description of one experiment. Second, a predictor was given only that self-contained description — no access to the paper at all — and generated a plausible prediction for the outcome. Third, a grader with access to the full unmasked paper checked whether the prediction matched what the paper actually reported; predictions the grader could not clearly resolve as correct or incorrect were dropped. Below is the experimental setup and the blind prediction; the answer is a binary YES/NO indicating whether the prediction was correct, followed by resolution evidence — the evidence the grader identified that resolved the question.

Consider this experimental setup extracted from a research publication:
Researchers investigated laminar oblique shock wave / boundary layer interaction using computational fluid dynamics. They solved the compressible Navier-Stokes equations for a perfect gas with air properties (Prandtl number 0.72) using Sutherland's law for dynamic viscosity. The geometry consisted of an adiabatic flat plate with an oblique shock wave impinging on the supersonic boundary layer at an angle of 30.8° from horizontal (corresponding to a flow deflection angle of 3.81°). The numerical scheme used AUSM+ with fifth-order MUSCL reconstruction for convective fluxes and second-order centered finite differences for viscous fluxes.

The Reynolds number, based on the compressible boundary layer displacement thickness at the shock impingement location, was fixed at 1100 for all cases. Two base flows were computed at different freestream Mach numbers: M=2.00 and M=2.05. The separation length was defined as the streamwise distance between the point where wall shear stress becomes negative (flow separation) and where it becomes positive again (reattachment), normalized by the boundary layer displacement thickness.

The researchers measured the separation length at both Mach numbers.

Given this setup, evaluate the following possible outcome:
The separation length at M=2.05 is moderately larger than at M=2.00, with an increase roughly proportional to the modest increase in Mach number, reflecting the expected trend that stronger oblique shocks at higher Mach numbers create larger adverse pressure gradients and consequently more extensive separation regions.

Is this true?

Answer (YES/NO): NO